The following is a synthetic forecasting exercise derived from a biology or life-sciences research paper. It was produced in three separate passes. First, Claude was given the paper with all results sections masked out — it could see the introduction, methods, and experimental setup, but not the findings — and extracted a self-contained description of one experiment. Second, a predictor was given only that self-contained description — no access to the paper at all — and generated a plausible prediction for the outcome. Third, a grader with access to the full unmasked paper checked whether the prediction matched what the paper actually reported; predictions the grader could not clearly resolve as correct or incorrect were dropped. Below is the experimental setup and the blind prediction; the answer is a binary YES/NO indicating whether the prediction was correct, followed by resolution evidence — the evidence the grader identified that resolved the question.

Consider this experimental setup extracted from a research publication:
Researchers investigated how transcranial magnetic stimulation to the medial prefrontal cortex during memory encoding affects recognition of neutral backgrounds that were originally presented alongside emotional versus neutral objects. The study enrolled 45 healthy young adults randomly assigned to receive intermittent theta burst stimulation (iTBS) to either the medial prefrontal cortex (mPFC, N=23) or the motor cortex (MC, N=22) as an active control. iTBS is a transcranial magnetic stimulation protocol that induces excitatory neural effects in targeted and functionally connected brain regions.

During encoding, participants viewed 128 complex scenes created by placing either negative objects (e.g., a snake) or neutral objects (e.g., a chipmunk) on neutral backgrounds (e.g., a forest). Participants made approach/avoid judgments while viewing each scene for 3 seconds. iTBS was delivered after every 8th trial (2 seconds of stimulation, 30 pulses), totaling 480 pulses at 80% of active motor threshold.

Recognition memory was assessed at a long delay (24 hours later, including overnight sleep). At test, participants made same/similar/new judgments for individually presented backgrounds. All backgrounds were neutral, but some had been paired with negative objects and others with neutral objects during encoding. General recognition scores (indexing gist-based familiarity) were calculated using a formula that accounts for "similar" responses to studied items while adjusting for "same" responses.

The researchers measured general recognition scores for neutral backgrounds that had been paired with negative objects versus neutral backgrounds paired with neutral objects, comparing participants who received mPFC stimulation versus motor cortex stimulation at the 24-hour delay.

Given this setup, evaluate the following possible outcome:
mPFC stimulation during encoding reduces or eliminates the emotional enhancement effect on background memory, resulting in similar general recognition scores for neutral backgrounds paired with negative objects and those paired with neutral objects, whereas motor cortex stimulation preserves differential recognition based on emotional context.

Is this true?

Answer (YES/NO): NO